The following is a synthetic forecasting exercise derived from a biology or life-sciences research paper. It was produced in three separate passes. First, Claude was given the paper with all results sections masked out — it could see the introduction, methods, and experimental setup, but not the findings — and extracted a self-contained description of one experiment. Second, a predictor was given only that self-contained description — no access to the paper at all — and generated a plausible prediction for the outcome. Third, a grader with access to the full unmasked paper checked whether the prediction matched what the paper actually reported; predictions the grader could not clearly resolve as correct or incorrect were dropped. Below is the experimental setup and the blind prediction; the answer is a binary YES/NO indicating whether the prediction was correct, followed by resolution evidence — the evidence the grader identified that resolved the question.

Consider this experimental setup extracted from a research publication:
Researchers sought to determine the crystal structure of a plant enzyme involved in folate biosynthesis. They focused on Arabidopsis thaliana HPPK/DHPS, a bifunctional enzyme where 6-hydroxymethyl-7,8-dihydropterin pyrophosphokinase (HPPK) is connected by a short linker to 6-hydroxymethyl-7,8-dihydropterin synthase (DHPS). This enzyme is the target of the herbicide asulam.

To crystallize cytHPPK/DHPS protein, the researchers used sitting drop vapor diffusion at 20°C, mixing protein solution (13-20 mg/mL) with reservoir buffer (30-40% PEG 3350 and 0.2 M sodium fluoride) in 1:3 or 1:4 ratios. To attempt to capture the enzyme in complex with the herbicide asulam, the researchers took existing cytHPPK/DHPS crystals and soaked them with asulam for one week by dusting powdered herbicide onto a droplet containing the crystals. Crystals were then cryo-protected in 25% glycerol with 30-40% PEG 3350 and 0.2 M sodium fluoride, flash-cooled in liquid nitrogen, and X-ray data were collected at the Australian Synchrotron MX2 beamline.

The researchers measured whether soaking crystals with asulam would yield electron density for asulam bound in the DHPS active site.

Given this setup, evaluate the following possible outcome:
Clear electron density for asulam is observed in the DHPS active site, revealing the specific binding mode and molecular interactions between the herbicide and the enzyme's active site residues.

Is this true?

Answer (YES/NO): NO